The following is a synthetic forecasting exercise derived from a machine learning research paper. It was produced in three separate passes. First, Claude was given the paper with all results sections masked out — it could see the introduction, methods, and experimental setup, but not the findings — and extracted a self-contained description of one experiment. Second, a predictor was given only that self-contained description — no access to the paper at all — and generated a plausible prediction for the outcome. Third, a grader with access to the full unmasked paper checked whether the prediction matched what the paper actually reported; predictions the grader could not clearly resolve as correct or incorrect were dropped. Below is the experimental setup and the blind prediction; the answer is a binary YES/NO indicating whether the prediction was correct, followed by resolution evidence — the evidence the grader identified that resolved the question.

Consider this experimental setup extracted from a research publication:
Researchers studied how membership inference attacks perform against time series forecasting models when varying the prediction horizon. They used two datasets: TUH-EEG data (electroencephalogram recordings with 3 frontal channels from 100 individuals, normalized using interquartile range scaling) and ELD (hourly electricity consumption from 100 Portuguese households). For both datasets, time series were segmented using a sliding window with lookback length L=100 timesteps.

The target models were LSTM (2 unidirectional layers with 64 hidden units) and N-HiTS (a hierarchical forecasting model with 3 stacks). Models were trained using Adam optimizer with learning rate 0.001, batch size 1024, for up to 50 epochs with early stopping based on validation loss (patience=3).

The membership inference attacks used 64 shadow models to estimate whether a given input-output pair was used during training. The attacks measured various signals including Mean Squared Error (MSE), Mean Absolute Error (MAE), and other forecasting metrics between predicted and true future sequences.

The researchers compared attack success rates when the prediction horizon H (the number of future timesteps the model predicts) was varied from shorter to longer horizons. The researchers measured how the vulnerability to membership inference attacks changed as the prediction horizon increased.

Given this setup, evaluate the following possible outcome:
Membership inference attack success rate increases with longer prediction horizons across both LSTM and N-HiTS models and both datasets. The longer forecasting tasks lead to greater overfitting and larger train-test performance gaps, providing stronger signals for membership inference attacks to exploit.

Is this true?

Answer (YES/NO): NO